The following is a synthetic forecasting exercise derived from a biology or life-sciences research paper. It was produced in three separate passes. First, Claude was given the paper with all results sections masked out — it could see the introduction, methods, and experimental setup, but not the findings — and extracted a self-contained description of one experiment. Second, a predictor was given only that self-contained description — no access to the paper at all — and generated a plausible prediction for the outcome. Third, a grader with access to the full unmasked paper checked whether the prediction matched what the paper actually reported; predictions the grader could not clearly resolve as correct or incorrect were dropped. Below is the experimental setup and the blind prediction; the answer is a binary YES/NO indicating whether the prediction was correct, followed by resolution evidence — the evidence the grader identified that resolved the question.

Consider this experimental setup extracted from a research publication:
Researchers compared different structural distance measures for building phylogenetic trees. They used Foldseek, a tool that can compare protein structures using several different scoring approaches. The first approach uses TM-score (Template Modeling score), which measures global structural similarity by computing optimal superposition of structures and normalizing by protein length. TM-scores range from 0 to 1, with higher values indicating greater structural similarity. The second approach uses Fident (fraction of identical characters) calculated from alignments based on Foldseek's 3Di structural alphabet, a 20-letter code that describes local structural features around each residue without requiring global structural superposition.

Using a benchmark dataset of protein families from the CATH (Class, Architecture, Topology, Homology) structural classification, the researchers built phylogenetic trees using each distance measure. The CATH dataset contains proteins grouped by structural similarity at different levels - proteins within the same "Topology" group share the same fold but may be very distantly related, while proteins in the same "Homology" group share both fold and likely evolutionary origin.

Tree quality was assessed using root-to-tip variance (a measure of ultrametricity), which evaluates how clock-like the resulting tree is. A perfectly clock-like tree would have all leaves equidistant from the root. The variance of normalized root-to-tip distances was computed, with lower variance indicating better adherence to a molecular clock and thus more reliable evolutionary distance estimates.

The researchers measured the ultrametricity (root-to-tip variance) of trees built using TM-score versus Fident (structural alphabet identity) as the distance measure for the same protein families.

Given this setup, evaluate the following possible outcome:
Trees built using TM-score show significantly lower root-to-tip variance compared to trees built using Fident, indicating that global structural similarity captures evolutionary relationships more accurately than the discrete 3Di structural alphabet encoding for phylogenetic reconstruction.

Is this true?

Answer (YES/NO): NO